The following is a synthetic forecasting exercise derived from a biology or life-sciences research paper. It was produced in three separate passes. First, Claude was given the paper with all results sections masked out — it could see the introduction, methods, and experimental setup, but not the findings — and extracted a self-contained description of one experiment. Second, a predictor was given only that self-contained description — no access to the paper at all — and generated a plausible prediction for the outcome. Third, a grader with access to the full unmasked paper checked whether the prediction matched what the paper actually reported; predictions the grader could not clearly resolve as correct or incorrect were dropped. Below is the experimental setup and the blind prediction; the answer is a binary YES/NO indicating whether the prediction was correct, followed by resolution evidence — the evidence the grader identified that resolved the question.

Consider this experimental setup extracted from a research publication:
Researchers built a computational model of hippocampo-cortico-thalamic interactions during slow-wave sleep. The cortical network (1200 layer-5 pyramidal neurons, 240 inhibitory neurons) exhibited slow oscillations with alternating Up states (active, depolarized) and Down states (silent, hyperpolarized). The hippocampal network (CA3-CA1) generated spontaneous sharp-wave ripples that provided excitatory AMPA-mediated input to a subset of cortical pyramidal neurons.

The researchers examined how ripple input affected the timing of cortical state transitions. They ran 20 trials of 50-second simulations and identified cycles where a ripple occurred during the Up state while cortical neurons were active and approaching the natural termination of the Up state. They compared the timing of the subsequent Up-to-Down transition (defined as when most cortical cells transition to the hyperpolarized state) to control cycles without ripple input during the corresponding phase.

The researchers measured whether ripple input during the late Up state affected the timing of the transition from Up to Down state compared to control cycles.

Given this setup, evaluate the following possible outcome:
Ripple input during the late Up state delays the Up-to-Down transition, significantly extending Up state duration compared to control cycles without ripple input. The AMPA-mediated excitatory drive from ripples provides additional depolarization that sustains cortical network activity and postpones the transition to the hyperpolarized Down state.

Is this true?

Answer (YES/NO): YES